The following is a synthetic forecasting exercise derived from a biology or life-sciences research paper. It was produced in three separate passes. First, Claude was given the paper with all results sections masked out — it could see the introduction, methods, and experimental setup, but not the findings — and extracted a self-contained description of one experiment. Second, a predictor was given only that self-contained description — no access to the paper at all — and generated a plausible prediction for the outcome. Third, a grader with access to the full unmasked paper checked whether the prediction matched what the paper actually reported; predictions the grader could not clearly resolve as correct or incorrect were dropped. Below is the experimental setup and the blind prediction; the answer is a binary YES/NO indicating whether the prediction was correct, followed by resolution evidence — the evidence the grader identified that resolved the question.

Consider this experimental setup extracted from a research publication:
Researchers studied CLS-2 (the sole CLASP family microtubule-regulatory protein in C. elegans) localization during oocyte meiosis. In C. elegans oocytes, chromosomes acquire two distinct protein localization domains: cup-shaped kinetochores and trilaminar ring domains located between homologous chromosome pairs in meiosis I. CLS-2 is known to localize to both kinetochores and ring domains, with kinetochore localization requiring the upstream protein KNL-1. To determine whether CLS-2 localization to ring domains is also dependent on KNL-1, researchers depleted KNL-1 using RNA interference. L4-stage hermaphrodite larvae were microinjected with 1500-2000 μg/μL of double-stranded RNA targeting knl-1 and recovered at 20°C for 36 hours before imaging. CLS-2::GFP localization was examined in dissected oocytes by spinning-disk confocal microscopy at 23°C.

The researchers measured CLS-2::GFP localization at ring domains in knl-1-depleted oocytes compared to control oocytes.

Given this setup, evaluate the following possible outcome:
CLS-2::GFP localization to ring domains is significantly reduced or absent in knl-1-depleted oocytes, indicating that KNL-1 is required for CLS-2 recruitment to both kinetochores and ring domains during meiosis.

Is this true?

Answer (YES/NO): NO